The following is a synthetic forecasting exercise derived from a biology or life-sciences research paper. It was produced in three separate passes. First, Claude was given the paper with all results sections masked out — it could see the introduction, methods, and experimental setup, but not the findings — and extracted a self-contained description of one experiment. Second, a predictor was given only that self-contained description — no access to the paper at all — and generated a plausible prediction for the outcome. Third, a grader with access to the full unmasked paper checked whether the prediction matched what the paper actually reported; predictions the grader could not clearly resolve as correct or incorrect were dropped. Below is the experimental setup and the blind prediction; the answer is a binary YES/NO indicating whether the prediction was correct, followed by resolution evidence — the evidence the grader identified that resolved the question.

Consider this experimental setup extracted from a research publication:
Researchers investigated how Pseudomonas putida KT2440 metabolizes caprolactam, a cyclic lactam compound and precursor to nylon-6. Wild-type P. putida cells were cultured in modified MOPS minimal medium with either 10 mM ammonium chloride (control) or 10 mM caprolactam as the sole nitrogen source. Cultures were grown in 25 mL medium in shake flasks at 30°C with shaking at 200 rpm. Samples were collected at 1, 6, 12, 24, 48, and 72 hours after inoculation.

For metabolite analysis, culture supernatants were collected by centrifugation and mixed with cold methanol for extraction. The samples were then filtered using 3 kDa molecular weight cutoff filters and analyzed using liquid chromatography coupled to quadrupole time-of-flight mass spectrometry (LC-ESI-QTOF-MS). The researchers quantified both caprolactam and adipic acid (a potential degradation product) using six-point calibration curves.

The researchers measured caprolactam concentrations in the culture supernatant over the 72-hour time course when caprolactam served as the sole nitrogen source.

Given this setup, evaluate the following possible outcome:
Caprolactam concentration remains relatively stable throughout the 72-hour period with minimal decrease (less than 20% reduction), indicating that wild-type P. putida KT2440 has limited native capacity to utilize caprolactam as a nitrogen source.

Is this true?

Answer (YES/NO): NO